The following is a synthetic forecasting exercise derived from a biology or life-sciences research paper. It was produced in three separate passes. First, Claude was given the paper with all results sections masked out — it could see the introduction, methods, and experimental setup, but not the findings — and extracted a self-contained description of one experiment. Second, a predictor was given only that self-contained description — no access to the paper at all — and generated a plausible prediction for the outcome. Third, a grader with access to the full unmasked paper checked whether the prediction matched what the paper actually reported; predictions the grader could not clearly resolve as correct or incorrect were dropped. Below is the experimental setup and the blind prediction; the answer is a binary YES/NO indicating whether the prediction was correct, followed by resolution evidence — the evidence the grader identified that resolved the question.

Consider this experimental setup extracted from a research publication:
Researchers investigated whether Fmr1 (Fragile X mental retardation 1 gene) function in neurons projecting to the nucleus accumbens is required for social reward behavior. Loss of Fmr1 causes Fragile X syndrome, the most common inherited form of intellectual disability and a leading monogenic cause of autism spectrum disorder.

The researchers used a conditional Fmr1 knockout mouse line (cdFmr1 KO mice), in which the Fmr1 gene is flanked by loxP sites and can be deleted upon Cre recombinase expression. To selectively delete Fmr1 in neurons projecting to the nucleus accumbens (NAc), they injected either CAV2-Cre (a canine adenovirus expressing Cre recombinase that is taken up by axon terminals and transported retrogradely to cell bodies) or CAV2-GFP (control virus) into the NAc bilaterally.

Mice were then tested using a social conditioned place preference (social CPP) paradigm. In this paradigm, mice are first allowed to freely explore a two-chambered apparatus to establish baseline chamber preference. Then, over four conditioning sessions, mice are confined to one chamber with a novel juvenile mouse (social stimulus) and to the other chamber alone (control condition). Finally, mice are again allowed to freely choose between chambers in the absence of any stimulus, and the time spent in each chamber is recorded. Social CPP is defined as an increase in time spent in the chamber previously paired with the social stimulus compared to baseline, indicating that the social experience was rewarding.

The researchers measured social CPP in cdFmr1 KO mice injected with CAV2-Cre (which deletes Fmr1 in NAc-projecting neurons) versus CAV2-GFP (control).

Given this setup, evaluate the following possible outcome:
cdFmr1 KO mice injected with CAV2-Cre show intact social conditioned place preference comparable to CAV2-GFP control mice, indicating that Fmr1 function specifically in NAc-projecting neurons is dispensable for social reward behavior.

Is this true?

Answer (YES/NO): NO